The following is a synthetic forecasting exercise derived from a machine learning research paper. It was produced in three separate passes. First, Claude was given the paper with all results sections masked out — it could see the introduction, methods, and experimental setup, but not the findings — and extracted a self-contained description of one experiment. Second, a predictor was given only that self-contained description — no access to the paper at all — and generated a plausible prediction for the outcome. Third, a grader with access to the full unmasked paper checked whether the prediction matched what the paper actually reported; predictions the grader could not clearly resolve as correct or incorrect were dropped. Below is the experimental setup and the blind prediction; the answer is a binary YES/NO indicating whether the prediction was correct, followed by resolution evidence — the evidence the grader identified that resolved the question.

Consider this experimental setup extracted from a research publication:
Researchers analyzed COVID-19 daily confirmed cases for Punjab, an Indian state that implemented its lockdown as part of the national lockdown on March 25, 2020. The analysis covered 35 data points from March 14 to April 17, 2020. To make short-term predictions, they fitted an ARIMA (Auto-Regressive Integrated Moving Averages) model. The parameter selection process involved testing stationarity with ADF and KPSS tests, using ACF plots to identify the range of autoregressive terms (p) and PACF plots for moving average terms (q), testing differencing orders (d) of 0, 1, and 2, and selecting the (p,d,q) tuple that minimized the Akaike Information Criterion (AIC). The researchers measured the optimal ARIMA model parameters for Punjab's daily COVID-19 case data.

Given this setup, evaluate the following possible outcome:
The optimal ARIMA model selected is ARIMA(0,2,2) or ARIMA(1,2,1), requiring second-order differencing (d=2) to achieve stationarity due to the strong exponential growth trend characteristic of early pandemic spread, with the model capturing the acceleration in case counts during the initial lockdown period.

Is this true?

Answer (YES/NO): NO